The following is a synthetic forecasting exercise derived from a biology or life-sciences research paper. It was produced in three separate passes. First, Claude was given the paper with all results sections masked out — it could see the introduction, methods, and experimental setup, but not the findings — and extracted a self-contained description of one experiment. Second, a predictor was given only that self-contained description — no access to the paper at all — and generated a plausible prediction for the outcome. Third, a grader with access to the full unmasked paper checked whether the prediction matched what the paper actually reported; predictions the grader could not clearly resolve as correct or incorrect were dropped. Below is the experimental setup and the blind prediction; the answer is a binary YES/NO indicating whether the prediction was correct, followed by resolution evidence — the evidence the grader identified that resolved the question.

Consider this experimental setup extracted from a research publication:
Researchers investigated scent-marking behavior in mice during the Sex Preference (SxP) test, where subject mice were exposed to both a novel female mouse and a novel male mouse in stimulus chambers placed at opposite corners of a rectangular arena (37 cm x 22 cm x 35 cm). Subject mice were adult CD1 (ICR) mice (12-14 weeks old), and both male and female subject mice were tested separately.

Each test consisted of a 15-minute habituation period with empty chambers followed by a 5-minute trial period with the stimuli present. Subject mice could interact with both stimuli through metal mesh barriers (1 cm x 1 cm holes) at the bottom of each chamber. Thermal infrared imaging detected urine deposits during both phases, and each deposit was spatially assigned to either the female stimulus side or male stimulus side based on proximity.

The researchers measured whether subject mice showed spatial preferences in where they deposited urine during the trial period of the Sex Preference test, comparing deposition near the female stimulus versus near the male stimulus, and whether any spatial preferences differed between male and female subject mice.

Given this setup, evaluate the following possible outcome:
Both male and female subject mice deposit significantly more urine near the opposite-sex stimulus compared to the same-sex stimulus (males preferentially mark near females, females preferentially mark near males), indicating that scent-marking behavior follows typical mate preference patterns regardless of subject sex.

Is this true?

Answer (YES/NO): NO